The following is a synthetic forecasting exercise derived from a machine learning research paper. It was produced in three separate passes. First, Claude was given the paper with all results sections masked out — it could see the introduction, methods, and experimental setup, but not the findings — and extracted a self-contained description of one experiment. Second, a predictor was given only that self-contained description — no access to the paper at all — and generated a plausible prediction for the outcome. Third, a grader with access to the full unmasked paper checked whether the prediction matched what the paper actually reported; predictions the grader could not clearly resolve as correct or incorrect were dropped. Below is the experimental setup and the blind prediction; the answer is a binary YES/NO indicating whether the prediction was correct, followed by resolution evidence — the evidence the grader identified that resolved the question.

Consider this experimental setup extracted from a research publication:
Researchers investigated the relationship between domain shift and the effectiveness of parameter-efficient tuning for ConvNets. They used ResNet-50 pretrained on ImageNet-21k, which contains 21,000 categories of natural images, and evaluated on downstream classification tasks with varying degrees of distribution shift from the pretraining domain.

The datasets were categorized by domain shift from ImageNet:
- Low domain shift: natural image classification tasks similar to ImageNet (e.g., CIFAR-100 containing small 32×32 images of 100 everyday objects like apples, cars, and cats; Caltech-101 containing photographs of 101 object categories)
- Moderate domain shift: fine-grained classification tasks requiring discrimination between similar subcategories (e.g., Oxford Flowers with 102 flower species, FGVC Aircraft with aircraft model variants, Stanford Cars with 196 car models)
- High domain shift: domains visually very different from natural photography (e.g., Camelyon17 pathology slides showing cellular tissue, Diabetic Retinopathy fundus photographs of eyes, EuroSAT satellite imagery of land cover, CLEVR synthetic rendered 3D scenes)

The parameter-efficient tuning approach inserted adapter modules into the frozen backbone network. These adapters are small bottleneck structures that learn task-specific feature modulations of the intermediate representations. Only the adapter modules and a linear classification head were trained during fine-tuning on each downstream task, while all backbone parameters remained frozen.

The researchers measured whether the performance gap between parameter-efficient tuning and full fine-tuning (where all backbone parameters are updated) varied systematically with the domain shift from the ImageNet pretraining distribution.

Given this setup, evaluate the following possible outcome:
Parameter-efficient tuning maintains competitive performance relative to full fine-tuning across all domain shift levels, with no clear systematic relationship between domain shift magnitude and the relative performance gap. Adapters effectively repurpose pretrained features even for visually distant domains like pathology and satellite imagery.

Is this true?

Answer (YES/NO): NO